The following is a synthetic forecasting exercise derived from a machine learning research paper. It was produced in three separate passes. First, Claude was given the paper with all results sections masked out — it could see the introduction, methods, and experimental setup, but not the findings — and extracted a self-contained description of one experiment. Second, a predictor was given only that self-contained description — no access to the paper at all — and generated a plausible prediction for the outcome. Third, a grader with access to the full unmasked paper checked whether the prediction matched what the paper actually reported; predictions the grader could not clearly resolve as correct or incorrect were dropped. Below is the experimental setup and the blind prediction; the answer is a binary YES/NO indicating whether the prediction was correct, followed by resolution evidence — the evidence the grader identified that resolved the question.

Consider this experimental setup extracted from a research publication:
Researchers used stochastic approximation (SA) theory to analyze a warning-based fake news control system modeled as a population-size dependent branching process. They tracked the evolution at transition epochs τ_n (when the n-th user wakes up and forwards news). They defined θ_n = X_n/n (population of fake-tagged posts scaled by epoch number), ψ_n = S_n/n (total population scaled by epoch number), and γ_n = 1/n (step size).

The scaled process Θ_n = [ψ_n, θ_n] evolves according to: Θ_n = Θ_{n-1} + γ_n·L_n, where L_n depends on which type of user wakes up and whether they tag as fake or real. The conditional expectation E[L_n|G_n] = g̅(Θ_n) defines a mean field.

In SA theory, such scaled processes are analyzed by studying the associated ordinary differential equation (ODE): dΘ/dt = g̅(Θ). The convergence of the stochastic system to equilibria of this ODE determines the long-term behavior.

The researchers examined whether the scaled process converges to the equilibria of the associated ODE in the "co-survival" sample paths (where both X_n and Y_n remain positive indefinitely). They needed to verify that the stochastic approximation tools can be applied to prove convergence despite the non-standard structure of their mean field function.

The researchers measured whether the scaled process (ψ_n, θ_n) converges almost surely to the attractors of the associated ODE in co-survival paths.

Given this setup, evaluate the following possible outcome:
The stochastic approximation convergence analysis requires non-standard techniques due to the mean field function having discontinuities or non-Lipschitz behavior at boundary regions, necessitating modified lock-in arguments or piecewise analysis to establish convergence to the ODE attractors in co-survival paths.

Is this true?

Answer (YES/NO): YES